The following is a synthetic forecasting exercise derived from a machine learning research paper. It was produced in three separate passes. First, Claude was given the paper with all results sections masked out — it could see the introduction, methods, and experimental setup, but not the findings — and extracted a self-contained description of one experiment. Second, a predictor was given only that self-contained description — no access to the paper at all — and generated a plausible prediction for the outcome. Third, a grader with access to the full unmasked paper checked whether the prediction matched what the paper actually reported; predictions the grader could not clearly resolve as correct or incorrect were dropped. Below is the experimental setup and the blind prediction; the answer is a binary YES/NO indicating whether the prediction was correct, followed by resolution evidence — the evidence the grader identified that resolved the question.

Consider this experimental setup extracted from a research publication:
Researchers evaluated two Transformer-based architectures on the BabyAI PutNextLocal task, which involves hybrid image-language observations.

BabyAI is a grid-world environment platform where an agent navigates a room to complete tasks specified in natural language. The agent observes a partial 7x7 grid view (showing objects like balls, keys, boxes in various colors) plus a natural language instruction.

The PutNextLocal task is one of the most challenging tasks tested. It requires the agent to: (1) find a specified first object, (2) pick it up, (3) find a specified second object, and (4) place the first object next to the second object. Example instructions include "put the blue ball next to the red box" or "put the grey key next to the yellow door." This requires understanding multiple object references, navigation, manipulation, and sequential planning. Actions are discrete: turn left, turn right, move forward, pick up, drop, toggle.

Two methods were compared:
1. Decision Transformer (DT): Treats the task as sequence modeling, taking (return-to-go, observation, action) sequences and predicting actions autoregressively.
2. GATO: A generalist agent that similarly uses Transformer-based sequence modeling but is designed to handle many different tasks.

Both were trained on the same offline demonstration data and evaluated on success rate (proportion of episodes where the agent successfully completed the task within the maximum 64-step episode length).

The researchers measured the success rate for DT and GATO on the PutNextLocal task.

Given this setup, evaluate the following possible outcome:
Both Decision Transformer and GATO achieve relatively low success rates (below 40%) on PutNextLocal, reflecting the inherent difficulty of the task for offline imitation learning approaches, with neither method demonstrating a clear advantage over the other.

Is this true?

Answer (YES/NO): NO